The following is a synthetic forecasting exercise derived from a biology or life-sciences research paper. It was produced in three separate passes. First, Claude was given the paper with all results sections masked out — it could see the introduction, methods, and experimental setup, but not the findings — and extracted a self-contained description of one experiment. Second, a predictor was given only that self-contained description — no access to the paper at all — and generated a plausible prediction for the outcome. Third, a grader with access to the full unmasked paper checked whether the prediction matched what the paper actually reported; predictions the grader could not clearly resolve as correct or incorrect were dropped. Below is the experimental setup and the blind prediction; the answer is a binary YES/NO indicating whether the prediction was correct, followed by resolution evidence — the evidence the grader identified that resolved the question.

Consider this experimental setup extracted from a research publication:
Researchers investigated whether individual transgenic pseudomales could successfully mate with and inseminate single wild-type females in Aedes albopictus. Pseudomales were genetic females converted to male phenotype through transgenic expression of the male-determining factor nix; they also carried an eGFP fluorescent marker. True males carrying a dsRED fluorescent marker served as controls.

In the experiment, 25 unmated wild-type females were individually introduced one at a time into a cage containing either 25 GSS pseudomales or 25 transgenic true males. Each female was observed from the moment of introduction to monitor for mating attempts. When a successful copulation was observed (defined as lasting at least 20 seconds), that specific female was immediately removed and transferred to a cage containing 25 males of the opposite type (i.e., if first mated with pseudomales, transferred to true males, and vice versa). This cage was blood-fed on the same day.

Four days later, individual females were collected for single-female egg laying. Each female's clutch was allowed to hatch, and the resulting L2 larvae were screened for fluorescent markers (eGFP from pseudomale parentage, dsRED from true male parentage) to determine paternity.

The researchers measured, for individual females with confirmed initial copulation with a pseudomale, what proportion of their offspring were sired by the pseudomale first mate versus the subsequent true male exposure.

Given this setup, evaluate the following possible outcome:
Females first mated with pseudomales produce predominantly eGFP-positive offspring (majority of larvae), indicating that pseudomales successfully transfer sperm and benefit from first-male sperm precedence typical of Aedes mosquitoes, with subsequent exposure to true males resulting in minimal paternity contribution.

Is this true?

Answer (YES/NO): YES